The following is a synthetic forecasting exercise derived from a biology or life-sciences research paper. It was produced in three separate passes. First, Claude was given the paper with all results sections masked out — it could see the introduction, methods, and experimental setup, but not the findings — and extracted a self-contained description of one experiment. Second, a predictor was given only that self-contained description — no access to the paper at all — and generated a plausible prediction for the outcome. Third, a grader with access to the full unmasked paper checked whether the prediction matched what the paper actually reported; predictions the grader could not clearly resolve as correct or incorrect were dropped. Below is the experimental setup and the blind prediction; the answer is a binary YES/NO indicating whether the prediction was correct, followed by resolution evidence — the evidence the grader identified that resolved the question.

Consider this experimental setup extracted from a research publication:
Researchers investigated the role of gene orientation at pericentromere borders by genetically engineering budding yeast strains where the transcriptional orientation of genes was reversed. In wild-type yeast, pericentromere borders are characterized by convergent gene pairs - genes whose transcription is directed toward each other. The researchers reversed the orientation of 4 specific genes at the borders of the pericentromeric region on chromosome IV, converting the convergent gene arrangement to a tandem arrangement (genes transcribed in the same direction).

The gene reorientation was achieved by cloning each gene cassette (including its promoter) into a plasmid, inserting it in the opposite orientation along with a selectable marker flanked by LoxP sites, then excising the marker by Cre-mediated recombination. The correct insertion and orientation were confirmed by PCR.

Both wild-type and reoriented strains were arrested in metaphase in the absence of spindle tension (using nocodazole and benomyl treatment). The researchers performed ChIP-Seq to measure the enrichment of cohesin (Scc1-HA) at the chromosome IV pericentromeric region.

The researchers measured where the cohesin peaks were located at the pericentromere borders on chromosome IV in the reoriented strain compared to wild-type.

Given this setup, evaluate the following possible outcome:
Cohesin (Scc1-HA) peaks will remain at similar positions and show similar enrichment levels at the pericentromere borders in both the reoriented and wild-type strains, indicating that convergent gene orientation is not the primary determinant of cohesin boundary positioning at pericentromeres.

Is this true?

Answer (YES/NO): NO